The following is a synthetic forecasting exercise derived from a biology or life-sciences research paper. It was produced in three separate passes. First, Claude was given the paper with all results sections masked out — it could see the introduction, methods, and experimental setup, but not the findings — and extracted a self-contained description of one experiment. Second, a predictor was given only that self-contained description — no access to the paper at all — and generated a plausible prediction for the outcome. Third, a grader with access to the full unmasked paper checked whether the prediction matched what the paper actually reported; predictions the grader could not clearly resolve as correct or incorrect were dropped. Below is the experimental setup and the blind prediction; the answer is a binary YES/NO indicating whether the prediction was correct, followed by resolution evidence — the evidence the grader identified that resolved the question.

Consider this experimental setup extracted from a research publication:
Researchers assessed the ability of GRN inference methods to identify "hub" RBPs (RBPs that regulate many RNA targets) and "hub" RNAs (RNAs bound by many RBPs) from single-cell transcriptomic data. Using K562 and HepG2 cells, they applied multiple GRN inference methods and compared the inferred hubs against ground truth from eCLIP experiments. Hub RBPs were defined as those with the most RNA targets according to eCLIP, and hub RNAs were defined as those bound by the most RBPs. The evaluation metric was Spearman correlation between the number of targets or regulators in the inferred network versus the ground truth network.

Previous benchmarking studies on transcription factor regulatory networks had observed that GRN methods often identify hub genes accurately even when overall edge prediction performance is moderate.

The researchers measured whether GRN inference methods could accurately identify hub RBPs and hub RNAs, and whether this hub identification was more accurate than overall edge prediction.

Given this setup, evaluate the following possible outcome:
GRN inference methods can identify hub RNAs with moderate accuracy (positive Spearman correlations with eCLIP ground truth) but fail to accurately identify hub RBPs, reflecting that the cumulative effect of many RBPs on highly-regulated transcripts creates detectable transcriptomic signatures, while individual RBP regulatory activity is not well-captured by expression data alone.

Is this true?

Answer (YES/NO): NO